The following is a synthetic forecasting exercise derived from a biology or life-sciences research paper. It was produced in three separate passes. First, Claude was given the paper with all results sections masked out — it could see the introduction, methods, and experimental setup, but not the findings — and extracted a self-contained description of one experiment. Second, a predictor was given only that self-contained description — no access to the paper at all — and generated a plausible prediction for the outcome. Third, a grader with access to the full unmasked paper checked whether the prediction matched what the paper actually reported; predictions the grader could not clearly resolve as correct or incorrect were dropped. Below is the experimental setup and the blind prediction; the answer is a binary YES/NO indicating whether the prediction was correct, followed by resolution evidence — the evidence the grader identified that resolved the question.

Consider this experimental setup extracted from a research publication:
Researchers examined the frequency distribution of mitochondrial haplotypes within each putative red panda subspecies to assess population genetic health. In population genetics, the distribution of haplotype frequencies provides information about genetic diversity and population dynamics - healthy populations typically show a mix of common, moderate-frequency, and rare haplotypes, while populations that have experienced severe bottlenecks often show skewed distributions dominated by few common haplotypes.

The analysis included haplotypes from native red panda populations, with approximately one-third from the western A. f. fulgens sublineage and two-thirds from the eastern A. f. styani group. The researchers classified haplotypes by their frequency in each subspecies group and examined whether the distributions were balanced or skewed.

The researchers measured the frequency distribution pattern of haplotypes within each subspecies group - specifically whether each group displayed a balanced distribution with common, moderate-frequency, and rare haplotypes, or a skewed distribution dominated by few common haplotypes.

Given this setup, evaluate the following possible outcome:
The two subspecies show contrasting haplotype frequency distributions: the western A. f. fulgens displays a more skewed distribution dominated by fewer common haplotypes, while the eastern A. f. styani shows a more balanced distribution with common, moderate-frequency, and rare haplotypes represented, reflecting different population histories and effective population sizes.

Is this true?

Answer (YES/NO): NO